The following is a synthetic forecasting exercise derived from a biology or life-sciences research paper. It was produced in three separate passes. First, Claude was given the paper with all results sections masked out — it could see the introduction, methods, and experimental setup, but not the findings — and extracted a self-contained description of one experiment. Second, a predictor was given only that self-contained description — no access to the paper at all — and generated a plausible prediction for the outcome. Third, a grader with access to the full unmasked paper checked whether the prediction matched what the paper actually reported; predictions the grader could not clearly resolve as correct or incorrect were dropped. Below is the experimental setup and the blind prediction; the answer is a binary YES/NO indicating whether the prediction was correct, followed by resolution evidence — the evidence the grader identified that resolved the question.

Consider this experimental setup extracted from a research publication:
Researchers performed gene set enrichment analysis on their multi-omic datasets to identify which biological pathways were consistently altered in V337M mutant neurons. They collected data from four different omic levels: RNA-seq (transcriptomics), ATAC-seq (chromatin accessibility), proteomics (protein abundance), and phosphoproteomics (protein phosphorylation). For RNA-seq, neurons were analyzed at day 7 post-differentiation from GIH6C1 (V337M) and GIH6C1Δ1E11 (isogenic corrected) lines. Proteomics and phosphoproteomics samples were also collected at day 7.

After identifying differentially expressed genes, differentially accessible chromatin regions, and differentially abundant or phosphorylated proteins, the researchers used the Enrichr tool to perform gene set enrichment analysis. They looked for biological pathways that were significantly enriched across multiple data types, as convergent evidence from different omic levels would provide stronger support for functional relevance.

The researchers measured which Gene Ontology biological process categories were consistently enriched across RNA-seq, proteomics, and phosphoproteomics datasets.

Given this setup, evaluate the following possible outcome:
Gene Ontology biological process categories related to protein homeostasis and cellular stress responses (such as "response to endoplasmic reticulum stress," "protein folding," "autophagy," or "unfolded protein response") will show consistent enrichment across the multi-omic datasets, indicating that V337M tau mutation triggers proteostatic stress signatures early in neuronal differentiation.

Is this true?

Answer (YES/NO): NO